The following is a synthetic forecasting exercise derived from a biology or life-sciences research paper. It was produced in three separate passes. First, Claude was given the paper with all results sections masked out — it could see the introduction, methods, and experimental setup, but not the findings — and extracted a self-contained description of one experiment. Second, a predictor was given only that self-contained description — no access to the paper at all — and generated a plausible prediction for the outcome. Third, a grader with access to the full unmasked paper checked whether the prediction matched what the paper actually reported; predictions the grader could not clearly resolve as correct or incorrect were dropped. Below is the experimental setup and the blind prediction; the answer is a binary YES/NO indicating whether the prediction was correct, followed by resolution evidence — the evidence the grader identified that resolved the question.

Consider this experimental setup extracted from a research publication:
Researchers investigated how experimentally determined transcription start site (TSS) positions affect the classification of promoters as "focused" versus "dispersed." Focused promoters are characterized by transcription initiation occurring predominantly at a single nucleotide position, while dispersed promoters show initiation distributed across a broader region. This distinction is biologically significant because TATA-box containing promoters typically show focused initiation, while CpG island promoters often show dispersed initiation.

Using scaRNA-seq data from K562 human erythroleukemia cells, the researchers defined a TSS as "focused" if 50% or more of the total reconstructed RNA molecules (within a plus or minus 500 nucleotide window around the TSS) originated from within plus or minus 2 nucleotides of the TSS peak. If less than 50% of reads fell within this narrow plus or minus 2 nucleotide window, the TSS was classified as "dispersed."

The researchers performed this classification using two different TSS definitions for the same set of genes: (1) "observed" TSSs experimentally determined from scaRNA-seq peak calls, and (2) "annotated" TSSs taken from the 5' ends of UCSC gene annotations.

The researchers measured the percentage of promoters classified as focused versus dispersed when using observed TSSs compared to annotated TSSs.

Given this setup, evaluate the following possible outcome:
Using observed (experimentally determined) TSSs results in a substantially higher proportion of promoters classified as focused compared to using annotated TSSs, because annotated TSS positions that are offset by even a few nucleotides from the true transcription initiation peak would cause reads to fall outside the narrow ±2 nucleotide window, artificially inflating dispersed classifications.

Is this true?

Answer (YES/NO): YES